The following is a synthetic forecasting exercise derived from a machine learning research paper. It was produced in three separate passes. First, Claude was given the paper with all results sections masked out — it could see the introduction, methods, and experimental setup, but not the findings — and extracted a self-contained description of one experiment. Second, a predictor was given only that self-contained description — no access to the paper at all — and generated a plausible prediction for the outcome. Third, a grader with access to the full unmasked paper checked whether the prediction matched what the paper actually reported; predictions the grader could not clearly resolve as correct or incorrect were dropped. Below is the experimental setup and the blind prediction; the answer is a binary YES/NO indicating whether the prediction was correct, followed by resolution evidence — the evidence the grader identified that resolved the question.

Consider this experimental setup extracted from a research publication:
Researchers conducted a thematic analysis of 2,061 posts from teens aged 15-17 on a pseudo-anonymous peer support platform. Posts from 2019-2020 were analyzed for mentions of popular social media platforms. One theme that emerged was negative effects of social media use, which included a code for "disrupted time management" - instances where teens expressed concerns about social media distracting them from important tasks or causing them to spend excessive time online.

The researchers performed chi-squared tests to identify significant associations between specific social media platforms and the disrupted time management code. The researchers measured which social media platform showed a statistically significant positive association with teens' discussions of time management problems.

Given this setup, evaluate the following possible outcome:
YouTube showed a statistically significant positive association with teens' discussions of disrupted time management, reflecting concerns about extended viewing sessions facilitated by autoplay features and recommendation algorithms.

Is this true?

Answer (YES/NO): YES